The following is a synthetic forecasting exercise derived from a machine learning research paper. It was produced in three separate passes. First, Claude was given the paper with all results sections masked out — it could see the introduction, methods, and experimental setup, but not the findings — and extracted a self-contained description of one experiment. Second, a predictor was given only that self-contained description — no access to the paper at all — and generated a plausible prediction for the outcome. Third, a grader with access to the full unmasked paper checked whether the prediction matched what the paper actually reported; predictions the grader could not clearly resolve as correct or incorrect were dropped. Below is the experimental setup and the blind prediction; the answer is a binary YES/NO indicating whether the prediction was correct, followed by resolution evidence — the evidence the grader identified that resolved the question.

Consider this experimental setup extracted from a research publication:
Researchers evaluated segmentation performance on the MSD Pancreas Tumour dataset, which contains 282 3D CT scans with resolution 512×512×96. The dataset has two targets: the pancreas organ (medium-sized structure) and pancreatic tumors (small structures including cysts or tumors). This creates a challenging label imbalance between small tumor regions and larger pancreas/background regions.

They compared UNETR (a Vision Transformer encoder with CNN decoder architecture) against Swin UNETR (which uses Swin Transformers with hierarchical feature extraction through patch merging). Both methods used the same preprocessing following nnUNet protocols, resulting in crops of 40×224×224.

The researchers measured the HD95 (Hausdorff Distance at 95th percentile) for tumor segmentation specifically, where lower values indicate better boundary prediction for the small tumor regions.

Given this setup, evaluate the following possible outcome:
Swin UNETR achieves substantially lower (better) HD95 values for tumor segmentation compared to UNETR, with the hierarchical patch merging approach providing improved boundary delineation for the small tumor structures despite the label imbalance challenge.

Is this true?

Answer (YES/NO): NO